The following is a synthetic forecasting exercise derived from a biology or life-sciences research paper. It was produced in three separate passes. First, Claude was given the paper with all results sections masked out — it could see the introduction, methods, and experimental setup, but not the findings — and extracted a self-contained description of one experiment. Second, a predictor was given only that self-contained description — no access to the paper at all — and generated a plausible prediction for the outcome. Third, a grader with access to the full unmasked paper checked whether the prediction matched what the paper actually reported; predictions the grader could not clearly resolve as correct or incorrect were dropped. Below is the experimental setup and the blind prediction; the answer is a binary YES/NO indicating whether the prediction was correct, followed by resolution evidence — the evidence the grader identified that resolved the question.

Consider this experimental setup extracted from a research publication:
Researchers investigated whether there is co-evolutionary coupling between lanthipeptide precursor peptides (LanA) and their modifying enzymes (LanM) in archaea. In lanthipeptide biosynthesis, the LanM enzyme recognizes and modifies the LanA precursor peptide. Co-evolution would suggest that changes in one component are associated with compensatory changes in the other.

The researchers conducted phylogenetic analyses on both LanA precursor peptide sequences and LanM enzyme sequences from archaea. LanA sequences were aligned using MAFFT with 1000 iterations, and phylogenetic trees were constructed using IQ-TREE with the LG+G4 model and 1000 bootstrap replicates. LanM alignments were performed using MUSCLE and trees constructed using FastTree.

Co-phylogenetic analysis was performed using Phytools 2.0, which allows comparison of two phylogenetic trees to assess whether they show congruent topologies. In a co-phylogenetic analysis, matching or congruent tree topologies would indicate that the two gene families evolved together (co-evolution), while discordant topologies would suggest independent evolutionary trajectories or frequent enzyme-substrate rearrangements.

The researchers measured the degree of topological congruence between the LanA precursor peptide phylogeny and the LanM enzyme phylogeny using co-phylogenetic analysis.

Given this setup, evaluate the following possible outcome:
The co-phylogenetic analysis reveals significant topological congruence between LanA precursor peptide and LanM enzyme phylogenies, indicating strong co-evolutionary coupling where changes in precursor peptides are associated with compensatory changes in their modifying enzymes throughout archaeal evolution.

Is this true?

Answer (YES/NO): YES